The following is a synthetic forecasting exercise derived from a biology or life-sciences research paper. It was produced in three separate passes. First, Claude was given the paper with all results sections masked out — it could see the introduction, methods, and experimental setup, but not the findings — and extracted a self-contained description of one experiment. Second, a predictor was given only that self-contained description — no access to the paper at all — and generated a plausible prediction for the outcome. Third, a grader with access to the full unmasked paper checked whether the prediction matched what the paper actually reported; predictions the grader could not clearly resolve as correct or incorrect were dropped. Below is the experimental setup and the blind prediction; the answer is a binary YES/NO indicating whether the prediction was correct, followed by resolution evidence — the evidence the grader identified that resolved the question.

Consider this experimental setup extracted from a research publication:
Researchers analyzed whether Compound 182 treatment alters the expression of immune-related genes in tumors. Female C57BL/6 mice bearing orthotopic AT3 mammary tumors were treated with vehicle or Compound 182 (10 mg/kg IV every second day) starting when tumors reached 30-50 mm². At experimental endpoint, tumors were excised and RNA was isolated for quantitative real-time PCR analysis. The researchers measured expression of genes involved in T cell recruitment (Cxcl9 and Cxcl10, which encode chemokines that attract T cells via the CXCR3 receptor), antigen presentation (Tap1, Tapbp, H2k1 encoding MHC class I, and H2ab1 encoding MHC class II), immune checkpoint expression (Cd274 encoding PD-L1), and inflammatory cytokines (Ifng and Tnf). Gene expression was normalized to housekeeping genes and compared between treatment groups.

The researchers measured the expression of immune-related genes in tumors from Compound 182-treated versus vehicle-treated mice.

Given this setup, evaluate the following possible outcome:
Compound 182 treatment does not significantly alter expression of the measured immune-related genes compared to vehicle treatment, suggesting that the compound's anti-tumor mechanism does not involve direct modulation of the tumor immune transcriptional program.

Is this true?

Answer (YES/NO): NO